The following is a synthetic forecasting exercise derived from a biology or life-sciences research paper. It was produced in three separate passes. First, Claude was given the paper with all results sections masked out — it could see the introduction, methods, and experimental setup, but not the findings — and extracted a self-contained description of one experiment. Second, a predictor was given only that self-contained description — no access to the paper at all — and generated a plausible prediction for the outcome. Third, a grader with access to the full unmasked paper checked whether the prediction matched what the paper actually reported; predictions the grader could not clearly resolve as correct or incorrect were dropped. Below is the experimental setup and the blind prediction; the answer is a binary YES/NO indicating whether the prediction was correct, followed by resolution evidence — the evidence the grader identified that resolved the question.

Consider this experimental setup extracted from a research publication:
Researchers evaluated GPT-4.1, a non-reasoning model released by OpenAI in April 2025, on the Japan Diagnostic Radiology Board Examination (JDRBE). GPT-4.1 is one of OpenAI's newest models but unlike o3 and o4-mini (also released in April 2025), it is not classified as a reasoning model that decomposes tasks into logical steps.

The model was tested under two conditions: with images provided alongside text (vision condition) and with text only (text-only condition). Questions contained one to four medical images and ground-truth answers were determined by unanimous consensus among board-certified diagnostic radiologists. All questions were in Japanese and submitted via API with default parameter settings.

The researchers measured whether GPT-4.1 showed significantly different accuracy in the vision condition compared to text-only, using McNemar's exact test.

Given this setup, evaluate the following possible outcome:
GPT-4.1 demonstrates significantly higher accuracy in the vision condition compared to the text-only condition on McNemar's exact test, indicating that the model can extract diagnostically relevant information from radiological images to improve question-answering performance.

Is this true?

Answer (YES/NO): NO